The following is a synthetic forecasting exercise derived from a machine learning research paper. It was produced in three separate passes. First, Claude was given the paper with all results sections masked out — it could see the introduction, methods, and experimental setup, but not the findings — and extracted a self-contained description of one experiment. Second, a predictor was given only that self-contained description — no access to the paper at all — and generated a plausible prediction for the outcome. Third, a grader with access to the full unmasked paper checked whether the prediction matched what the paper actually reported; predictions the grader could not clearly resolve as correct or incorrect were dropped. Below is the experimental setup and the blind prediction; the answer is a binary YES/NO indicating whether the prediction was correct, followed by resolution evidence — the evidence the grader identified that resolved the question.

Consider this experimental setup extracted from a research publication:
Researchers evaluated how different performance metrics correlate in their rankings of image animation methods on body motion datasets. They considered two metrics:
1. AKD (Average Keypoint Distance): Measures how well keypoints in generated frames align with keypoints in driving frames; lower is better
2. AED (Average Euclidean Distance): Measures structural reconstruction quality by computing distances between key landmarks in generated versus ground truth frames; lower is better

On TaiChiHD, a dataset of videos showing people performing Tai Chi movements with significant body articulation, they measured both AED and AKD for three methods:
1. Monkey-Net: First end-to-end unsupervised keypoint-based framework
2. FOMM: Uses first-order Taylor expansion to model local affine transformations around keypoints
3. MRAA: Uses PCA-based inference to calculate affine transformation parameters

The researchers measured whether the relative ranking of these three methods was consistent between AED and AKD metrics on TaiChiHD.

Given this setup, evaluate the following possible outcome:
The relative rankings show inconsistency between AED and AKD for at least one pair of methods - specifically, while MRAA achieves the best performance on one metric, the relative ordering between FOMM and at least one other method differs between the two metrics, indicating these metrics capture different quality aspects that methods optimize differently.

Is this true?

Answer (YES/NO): NO